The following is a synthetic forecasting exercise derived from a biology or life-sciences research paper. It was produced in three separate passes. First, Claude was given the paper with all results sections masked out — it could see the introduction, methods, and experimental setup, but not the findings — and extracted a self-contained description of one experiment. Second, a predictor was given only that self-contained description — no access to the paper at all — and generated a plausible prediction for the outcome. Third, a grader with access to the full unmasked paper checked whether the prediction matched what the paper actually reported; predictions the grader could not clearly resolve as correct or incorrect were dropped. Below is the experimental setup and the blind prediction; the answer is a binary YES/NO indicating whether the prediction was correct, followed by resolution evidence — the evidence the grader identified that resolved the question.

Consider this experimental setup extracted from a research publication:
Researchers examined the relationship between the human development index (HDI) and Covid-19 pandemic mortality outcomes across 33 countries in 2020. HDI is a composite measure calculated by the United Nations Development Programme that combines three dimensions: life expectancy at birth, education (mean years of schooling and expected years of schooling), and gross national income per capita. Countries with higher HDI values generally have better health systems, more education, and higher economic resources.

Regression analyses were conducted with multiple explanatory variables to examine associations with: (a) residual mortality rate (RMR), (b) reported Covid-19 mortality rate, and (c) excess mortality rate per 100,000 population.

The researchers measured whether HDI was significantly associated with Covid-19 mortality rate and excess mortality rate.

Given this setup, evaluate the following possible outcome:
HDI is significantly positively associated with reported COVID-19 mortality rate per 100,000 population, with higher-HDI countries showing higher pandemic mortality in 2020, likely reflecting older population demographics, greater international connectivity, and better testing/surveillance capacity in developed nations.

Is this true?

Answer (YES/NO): NO